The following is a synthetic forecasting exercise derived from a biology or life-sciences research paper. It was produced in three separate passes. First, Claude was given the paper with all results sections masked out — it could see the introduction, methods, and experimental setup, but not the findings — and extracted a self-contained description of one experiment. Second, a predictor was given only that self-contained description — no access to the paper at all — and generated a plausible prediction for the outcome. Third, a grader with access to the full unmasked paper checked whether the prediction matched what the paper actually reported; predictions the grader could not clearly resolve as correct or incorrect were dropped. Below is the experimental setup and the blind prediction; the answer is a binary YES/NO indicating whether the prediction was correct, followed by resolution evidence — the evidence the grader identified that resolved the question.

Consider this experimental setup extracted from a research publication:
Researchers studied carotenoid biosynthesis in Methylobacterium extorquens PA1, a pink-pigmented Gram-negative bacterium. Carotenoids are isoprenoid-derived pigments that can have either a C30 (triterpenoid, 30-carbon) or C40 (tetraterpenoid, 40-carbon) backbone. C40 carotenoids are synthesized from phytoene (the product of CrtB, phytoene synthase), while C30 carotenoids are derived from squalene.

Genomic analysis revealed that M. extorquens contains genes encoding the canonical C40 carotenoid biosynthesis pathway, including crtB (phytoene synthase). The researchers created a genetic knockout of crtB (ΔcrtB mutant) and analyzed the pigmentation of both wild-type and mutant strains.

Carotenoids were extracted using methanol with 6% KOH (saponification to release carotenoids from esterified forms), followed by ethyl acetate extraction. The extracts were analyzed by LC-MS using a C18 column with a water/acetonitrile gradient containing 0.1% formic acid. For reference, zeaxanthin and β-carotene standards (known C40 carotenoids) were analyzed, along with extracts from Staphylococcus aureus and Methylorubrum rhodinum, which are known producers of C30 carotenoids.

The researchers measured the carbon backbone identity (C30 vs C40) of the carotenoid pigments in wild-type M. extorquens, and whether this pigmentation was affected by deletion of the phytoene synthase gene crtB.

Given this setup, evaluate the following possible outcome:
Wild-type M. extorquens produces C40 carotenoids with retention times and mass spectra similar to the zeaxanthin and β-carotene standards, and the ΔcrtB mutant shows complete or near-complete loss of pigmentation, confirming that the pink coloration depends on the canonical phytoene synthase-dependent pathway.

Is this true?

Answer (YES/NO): NO